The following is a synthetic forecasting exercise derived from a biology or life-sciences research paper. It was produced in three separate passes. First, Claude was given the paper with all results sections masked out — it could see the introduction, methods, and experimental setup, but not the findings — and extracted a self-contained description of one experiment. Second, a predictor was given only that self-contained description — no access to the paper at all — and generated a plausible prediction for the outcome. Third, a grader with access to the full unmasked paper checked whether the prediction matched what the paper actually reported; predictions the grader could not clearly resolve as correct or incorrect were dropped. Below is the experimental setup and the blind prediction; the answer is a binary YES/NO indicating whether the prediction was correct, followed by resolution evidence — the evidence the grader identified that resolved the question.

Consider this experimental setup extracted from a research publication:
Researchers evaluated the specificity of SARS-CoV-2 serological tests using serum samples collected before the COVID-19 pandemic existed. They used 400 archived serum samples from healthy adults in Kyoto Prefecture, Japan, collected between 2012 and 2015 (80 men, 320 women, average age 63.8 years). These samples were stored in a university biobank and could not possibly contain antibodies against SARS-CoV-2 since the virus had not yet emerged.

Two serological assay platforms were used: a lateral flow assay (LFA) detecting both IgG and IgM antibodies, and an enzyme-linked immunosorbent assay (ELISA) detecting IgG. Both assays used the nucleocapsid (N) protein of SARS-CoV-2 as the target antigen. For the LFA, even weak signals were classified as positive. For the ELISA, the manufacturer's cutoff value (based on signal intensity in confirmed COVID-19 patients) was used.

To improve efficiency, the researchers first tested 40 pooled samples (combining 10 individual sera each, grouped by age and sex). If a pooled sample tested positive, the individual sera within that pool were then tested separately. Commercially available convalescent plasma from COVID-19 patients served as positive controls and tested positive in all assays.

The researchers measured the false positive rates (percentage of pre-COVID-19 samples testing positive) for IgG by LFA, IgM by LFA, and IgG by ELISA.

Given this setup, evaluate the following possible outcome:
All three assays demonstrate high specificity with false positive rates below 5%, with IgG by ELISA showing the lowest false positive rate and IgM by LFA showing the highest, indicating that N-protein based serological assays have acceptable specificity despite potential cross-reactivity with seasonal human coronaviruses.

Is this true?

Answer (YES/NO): NO